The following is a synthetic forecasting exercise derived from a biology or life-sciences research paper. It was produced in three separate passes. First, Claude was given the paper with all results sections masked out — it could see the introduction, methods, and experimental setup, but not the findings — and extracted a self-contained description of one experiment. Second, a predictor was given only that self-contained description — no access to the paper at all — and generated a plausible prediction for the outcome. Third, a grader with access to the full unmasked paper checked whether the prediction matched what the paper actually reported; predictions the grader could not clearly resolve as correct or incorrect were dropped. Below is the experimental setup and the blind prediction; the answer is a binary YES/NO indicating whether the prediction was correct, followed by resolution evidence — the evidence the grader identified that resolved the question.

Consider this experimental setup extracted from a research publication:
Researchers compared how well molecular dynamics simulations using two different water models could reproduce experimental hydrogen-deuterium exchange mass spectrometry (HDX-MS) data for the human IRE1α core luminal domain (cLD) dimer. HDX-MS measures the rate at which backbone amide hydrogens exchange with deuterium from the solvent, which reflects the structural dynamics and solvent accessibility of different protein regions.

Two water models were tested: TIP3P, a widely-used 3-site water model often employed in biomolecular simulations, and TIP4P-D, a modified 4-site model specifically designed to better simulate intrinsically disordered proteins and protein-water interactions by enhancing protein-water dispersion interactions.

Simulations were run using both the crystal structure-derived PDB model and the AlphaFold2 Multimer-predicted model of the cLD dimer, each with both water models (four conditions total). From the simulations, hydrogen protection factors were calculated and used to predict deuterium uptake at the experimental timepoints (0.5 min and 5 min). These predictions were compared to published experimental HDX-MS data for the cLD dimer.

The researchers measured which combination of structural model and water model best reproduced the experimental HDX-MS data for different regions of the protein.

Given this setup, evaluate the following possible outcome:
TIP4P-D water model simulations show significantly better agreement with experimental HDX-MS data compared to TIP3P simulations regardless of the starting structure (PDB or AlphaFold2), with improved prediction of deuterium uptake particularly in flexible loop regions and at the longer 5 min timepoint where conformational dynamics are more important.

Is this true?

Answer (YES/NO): NO